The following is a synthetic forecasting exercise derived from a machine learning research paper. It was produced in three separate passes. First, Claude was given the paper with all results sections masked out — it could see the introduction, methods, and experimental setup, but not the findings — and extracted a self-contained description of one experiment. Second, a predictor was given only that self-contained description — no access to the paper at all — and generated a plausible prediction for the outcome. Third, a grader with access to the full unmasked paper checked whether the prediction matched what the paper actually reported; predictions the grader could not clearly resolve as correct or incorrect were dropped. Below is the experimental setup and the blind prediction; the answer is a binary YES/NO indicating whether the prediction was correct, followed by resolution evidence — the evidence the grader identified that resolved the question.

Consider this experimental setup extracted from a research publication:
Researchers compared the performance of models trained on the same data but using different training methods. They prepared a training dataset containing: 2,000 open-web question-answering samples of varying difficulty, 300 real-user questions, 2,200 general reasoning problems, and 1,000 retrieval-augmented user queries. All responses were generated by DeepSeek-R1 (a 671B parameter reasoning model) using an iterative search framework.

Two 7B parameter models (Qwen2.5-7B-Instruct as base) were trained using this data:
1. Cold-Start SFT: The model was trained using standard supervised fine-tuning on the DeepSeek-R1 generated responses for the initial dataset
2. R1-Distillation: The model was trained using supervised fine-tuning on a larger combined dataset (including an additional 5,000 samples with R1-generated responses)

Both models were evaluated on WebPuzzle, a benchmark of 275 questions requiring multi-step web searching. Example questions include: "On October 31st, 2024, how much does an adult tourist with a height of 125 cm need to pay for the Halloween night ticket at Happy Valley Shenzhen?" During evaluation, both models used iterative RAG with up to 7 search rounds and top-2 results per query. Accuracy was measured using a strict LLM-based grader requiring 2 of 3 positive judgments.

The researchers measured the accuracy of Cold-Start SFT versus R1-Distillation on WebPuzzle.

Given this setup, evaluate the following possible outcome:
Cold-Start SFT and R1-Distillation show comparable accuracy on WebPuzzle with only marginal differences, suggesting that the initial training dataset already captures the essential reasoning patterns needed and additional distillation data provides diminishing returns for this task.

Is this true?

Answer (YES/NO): YES